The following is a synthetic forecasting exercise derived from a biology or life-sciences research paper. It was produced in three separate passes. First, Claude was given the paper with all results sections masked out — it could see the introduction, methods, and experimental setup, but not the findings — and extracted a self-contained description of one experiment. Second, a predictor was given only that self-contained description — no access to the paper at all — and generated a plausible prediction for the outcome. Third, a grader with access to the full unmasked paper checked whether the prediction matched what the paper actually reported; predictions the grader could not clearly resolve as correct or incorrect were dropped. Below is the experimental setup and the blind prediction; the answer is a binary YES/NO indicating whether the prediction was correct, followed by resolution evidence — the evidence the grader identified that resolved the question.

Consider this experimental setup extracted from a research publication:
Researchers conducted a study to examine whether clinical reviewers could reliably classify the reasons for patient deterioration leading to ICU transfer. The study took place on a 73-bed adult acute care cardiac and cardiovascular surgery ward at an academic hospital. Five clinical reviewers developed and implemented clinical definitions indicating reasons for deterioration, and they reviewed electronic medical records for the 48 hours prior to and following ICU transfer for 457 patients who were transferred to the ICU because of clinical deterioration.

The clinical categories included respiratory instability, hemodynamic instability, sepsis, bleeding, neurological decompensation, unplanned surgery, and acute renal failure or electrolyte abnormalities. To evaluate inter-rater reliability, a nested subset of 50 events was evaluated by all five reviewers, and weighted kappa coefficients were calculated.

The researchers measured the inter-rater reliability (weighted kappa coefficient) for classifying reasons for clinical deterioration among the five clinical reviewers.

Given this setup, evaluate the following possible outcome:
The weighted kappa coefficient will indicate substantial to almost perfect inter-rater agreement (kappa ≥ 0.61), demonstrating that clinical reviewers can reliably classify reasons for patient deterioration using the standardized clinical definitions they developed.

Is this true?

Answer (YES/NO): YES